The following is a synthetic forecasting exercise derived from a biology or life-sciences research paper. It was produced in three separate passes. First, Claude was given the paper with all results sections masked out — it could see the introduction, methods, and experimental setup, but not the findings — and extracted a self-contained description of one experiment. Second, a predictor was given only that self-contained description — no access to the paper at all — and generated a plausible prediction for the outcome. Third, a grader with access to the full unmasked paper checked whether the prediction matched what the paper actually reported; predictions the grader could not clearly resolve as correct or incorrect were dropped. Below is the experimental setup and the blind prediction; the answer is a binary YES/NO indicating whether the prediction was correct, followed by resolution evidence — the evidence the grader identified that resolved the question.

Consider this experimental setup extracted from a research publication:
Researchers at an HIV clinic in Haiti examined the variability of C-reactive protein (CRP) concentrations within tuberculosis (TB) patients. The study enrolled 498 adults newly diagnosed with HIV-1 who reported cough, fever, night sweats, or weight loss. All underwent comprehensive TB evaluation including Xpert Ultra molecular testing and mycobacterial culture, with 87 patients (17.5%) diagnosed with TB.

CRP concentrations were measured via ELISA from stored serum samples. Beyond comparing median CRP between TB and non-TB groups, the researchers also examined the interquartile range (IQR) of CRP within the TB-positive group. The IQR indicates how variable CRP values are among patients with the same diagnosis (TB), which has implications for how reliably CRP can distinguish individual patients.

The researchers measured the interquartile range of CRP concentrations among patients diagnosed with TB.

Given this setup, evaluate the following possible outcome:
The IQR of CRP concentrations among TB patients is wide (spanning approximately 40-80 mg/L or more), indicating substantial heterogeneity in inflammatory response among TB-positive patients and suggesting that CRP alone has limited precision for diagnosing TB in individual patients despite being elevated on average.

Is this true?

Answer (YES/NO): YES